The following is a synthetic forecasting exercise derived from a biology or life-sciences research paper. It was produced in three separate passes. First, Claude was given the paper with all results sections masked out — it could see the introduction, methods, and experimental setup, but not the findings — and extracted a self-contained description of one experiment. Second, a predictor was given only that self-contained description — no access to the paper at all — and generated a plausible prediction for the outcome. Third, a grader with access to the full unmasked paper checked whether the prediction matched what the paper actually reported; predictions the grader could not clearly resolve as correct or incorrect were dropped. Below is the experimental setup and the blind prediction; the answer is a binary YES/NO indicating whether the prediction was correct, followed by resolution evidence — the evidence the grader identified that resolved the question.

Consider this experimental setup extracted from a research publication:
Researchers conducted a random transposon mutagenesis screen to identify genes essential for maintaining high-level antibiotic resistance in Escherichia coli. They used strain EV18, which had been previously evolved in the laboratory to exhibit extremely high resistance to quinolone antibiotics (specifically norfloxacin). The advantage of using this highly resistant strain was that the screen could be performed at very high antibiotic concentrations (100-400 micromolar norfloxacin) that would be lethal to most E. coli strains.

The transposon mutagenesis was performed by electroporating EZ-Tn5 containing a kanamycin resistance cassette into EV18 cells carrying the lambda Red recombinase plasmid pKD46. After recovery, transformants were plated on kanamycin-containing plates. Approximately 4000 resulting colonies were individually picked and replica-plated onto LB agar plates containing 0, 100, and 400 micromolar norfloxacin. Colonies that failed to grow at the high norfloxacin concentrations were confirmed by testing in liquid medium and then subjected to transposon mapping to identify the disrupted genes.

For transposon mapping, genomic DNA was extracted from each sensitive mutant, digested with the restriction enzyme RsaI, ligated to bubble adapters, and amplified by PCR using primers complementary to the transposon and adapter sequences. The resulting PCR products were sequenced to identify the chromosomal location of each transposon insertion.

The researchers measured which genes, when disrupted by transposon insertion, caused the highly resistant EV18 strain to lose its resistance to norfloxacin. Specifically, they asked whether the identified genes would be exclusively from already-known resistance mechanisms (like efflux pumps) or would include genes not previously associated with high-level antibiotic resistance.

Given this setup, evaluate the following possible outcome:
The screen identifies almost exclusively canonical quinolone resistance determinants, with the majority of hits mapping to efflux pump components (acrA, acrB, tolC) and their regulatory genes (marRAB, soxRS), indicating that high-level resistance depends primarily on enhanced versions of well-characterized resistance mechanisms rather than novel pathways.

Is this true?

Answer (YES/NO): NO